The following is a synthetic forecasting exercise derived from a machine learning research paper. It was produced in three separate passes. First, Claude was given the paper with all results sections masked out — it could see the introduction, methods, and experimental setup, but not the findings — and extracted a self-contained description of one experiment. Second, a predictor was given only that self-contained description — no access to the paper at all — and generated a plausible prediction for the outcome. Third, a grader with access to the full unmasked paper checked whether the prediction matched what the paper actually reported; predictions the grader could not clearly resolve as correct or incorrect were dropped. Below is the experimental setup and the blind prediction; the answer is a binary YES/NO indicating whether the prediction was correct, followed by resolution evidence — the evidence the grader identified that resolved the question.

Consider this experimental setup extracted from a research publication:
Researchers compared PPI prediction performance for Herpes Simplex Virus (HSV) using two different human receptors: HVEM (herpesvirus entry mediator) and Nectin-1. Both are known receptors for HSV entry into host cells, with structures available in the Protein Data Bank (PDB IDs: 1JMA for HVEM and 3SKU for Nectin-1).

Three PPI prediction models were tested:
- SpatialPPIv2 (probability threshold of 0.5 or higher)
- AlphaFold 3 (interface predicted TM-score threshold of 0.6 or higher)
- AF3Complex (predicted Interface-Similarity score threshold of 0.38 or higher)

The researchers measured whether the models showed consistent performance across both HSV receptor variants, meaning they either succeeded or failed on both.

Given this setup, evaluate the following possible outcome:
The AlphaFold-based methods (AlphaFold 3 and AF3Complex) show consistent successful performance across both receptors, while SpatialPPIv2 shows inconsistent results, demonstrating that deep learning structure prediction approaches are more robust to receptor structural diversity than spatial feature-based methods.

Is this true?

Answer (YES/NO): NO